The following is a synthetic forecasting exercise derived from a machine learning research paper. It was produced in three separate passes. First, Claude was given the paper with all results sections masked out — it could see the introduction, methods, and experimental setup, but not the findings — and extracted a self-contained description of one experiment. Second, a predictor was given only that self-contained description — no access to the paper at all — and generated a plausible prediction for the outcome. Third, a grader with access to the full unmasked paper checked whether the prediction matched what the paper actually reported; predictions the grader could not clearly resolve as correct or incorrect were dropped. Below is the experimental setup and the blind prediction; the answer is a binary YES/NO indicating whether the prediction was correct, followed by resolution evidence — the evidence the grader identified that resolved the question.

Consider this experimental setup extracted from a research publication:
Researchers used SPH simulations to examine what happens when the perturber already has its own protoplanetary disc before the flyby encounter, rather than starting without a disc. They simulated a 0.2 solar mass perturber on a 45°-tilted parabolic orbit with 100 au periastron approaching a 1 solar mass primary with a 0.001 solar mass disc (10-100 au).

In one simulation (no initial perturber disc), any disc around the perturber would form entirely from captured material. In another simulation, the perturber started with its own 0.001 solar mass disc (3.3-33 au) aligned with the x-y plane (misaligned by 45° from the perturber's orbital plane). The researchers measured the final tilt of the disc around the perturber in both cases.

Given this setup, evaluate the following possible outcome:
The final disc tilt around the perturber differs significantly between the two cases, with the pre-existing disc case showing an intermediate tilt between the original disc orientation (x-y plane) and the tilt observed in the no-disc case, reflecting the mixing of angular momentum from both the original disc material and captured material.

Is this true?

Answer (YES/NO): NO